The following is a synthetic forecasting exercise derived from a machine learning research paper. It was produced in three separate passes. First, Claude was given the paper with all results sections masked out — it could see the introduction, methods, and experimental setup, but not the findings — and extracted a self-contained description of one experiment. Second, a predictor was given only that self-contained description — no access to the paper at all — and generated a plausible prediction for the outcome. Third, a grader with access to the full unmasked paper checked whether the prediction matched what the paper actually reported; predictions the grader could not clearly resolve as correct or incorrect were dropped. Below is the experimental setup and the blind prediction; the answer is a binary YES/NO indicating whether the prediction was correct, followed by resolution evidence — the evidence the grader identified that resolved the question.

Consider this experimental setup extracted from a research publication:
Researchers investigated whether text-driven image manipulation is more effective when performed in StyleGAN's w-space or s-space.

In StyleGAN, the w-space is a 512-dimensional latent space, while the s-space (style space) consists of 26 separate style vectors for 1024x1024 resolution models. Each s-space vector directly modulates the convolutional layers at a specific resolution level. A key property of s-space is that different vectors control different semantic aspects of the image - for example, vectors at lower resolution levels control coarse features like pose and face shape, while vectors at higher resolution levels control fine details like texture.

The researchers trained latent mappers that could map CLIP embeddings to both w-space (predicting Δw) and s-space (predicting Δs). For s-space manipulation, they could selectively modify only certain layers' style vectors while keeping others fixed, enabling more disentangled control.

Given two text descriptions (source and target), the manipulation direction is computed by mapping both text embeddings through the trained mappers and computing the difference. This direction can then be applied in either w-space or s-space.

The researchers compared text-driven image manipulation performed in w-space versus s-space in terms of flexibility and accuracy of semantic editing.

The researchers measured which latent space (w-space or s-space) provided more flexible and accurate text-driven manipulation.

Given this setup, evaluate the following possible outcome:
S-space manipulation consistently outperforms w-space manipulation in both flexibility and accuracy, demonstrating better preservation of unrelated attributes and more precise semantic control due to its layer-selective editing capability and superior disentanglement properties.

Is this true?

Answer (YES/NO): YES